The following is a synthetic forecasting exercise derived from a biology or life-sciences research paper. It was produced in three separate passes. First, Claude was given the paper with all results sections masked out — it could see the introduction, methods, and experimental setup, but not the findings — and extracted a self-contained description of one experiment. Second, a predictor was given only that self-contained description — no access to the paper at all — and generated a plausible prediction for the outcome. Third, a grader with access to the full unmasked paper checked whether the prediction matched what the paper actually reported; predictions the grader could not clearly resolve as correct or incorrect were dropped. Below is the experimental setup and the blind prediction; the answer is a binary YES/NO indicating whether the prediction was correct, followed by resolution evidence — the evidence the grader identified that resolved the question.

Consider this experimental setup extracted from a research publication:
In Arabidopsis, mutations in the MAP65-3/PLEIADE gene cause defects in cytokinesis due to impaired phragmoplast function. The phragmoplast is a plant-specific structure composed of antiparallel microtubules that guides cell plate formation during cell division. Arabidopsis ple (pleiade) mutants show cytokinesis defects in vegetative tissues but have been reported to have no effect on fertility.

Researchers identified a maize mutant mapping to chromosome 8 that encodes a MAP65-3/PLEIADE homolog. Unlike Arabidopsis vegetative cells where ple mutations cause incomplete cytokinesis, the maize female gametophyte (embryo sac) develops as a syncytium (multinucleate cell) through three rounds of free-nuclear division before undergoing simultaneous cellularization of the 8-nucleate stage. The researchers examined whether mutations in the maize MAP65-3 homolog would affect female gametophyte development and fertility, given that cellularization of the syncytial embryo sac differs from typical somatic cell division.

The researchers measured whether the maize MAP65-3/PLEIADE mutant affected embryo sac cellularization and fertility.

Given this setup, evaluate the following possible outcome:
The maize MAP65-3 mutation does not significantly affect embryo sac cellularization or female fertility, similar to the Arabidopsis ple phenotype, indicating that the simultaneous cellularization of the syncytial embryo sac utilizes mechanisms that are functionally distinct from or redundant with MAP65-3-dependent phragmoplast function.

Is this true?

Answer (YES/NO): NO